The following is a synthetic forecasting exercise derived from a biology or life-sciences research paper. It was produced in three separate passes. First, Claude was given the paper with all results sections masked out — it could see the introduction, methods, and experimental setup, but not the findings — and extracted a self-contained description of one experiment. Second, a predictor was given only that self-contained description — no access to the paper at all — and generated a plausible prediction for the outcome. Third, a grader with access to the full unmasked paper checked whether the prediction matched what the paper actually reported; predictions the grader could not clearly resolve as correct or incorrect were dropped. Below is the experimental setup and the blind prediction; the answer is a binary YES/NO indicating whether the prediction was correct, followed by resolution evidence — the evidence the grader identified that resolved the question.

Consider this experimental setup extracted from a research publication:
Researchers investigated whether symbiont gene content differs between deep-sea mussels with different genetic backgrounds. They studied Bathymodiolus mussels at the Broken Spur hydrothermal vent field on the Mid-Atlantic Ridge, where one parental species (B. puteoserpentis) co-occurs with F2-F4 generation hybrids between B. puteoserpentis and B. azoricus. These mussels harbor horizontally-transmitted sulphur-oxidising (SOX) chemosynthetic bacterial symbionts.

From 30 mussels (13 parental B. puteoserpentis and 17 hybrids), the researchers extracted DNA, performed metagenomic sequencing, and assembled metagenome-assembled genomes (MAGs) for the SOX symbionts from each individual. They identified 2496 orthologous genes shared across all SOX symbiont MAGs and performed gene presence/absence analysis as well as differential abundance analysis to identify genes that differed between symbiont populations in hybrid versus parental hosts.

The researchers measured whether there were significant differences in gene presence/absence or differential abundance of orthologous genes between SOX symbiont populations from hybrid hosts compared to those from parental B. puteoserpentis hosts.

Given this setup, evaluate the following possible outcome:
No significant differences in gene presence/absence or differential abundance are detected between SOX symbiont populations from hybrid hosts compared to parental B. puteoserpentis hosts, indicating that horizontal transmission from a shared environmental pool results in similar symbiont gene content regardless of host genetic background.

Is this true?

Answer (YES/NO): YES